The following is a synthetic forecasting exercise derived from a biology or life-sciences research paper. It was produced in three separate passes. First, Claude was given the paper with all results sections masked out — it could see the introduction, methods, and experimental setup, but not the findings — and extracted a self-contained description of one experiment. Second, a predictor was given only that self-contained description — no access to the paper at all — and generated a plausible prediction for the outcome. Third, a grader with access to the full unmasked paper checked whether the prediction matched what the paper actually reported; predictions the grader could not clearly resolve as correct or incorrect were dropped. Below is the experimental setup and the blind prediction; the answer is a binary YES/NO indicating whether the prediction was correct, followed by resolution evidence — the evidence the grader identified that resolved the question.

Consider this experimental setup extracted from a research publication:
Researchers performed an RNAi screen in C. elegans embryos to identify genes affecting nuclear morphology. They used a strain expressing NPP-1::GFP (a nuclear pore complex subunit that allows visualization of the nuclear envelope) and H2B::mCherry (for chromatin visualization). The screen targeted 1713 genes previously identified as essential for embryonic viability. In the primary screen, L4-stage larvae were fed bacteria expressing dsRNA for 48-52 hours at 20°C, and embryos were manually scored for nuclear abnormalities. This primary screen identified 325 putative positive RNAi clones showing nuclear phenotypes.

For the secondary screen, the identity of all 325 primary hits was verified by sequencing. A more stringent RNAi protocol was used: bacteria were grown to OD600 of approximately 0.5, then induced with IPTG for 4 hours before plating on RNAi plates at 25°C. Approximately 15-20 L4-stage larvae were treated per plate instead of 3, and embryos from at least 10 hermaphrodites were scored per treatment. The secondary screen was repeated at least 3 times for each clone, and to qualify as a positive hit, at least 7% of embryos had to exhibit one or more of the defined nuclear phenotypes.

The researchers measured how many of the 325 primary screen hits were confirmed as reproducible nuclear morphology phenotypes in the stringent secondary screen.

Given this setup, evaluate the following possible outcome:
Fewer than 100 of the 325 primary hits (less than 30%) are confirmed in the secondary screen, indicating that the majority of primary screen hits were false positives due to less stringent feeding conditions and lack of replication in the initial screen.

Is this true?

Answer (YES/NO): NO